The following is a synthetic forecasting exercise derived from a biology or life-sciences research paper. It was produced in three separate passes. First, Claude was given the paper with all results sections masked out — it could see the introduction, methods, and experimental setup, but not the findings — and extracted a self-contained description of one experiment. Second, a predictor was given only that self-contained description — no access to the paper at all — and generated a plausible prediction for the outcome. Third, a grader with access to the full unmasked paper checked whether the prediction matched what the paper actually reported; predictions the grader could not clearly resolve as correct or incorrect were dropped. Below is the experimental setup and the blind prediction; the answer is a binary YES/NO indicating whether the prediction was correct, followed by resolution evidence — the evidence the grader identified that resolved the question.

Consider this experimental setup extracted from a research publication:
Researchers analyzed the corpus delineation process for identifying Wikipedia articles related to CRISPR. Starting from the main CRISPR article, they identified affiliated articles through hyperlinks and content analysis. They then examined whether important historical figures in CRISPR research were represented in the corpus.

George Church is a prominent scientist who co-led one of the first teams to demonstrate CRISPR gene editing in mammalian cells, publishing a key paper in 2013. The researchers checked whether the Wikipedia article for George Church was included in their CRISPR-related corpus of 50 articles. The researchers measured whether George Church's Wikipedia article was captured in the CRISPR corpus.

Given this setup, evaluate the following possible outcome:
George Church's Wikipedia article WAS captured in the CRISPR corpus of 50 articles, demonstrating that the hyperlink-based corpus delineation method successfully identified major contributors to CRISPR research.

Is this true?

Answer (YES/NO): NO